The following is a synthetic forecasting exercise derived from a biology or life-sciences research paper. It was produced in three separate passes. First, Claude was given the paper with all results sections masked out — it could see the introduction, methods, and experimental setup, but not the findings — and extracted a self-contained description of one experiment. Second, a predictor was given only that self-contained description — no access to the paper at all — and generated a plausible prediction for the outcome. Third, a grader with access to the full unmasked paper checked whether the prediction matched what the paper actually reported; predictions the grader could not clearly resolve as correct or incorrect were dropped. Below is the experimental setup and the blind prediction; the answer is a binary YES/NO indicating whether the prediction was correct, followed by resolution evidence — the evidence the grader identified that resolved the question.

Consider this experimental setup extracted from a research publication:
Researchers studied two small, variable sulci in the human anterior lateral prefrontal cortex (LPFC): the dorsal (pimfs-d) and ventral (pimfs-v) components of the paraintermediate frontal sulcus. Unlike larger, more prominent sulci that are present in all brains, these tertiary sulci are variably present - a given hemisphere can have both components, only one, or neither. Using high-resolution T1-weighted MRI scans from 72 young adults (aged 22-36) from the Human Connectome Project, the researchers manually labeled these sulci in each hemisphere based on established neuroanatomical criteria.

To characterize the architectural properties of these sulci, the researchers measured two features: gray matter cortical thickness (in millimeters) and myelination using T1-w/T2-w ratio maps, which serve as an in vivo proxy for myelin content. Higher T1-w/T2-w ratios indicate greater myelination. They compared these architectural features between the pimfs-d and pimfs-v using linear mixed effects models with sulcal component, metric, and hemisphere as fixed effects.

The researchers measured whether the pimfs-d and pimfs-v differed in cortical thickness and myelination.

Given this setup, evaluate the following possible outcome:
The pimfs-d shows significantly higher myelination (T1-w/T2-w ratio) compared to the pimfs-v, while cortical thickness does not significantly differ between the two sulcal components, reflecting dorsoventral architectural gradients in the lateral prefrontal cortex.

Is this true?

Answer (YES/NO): NO